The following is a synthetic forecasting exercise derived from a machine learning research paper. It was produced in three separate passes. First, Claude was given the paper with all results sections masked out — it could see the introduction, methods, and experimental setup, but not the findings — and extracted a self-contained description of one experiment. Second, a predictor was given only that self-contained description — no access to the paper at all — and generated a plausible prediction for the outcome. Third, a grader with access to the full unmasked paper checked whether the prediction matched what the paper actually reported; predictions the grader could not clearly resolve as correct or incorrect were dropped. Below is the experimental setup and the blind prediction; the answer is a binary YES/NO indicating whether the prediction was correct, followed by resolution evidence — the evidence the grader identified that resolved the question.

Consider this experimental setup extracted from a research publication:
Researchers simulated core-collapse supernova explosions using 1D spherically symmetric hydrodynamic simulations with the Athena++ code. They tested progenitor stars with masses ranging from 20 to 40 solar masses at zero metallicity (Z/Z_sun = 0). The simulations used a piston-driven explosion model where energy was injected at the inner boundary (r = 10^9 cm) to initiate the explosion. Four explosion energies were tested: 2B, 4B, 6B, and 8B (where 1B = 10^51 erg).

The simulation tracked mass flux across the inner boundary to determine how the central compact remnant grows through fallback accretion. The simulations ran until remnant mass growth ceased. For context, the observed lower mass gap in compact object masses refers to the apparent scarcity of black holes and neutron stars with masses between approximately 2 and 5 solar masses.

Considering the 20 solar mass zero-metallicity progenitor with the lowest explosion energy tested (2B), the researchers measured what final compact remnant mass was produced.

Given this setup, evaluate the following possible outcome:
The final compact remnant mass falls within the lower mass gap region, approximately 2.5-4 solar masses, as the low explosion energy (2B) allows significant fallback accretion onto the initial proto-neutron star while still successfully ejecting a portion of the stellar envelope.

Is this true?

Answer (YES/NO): YES